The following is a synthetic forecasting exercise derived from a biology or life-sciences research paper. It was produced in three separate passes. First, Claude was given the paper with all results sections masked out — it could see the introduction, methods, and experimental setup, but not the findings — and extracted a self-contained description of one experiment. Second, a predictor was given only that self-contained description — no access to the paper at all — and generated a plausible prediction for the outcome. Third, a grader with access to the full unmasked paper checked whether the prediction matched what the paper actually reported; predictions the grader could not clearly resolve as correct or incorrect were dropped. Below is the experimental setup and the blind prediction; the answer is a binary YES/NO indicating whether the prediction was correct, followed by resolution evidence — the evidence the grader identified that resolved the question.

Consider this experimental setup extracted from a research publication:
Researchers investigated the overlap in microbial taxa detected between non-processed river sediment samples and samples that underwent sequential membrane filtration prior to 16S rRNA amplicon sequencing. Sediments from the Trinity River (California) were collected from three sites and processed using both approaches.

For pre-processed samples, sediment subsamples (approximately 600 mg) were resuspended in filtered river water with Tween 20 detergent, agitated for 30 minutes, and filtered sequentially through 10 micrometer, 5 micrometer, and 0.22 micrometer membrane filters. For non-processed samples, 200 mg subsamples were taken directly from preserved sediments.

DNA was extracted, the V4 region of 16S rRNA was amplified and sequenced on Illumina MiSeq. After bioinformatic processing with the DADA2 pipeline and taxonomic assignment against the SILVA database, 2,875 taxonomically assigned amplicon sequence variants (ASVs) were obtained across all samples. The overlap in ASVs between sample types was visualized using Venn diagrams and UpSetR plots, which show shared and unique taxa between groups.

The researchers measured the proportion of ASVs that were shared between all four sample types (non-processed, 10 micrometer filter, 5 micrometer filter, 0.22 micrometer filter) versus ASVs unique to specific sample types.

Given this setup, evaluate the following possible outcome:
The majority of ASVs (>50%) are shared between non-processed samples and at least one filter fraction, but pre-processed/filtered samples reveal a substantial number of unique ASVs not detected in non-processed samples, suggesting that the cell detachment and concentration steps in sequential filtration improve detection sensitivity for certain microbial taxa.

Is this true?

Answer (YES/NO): NO